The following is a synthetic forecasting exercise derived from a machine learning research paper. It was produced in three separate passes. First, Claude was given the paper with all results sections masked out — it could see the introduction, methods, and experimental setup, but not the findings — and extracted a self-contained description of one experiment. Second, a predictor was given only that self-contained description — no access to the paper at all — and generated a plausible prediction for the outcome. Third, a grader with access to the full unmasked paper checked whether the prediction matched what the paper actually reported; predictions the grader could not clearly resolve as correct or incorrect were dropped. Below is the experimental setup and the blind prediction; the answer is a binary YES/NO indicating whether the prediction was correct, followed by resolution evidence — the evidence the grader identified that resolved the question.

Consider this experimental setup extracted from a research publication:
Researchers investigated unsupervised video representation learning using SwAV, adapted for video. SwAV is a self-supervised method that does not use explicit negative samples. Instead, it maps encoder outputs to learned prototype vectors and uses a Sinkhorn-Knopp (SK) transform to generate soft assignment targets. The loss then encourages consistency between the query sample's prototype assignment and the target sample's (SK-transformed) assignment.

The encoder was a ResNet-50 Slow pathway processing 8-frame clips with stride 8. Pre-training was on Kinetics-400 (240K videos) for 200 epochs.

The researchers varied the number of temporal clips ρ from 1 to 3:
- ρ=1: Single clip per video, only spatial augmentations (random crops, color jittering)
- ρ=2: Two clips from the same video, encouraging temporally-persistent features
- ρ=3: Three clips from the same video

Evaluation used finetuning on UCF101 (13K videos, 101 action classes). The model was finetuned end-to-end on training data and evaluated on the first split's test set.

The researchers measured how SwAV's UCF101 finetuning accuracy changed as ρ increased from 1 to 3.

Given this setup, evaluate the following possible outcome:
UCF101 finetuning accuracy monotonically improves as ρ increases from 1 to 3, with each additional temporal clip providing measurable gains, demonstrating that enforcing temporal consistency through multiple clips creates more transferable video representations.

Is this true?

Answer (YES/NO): YES